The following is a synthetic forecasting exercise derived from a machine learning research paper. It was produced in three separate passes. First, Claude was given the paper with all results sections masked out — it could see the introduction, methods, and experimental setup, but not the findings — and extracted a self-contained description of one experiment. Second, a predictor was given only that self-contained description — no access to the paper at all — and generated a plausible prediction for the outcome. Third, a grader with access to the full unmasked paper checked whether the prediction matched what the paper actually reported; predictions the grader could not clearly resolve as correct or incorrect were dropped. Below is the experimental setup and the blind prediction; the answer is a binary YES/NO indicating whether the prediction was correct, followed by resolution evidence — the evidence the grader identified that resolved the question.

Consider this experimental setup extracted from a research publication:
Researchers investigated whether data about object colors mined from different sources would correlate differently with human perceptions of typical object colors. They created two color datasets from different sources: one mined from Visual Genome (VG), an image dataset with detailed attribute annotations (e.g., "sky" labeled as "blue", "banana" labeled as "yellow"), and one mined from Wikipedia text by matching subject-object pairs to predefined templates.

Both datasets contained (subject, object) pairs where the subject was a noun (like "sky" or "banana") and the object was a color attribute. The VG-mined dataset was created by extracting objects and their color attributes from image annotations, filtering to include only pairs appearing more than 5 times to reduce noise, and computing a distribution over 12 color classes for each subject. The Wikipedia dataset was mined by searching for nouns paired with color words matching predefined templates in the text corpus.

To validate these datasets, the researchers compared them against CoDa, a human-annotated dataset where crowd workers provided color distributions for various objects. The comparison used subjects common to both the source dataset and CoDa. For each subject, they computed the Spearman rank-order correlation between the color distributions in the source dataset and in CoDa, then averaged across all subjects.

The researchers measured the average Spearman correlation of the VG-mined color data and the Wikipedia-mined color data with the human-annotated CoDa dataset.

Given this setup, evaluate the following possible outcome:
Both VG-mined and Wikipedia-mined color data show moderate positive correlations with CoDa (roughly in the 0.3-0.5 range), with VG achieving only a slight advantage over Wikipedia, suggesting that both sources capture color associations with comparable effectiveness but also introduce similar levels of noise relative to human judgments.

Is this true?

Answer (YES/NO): NO